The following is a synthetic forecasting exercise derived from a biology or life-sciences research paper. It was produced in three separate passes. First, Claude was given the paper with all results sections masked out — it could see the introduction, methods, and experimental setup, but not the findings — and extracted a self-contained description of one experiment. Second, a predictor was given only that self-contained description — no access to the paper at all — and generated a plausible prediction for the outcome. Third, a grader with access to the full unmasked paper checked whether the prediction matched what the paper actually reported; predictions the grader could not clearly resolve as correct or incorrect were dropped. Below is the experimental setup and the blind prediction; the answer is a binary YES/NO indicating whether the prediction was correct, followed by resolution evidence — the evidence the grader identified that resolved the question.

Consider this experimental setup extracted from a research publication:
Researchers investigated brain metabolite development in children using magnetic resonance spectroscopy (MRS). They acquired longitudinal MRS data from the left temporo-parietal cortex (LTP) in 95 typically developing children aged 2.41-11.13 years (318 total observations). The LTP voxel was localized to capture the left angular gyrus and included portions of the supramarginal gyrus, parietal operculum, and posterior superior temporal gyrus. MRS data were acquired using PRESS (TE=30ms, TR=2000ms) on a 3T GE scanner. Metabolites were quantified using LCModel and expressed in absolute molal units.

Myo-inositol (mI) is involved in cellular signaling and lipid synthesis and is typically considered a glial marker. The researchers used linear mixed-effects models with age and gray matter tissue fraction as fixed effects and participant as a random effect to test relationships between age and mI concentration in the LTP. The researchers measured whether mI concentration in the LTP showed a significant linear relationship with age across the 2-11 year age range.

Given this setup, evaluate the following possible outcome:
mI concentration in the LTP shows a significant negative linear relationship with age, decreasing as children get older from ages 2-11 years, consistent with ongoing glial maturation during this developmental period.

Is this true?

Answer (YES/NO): NO